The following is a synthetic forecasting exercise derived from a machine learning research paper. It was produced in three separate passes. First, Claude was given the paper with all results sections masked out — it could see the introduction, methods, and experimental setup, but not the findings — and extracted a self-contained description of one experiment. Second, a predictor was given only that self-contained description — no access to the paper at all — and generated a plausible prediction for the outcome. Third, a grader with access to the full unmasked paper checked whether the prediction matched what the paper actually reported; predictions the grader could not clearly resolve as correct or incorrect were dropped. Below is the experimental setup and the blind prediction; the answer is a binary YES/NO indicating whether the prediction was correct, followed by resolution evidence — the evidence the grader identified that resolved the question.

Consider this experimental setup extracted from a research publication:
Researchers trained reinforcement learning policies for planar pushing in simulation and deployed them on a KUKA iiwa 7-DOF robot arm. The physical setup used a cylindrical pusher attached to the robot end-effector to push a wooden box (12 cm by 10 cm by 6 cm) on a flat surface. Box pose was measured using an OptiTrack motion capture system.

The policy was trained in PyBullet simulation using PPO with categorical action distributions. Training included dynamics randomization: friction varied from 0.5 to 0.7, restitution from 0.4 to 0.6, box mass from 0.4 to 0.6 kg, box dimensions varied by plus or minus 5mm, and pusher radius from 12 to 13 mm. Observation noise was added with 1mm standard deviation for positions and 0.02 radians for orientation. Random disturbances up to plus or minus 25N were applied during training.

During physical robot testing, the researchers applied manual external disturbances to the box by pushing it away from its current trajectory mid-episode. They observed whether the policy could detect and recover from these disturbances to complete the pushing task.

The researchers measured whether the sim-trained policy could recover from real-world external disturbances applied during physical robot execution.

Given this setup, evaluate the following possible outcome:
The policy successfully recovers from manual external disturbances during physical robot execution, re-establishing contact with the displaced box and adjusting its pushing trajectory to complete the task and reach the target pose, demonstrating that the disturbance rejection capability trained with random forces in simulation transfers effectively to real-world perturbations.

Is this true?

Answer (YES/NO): YES